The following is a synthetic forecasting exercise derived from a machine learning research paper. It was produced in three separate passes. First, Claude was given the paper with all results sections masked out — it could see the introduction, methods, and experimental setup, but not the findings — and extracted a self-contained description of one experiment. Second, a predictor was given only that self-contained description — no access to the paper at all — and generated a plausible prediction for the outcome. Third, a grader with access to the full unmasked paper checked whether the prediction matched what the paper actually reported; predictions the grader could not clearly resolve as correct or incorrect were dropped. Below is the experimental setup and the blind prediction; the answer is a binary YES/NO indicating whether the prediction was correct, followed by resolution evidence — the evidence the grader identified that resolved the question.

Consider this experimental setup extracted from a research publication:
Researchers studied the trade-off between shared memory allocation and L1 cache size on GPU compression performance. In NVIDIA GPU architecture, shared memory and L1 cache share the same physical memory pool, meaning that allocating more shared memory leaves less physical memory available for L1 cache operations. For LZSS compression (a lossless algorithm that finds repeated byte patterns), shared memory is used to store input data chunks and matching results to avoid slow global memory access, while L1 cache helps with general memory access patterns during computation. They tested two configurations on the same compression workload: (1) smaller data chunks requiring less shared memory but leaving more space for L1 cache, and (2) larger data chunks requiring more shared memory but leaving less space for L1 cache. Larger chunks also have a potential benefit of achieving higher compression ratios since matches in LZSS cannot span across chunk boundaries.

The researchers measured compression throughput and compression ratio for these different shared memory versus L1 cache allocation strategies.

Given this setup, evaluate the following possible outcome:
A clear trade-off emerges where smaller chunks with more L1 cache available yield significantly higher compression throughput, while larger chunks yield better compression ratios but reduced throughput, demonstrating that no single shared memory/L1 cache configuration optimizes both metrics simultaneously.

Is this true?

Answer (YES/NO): YES